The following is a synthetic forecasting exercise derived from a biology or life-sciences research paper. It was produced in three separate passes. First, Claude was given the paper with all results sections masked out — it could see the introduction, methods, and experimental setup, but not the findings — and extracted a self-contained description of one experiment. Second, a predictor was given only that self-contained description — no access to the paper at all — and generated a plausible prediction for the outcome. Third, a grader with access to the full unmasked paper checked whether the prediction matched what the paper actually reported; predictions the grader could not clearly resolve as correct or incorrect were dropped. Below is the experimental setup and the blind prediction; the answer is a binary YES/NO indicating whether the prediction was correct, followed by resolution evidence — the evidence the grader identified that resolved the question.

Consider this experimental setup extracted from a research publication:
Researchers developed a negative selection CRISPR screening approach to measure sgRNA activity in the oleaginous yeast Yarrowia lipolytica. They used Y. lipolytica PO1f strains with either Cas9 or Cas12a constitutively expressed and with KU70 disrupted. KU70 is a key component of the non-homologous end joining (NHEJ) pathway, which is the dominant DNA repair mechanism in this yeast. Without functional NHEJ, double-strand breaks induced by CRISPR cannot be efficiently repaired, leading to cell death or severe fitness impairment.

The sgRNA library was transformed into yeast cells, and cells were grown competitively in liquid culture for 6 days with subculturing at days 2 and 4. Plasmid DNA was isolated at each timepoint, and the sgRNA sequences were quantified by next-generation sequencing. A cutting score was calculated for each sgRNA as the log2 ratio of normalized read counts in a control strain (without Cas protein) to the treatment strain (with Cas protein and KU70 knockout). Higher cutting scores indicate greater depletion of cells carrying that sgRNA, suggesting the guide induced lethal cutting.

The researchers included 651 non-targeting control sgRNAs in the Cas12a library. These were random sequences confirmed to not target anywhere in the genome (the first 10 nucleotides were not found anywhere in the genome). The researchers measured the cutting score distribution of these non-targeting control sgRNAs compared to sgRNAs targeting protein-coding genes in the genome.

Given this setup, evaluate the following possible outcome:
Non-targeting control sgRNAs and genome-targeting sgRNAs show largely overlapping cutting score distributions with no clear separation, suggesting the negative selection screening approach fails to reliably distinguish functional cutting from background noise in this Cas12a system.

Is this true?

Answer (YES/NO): NO